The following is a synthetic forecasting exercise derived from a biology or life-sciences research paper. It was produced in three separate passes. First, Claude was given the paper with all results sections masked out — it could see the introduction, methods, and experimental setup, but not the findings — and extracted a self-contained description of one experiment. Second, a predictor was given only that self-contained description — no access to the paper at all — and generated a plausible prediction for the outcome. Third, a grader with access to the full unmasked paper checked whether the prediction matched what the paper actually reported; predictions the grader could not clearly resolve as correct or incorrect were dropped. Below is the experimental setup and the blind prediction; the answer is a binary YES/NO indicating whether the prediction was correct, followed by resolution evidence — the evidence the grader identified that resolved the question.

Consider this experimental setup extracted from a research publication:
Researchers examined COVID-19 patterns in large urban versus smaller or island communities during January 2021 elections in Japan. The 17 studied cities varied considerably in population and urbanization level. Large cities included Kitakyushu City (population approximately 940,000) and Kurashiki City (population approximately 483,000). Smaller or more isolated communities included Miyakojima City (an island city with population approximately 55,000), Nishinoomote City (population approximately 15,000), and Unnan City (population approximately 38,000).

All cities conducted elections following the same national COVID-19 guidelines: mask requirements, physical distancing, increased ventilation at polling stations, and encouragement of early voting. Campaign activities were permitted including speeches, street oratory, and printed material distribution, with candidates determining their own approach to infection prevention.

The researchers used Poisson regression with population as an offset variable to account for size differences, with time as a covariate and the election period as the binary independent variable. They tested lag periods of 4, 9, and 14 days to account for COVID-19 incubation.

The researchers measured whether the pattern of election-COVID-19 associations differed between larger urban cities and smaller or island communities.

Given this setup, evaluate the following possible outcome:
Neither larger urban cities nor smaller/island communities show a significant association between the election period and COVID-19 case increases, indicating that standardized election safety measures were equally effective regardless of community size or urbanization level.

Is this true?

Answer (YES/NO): NO